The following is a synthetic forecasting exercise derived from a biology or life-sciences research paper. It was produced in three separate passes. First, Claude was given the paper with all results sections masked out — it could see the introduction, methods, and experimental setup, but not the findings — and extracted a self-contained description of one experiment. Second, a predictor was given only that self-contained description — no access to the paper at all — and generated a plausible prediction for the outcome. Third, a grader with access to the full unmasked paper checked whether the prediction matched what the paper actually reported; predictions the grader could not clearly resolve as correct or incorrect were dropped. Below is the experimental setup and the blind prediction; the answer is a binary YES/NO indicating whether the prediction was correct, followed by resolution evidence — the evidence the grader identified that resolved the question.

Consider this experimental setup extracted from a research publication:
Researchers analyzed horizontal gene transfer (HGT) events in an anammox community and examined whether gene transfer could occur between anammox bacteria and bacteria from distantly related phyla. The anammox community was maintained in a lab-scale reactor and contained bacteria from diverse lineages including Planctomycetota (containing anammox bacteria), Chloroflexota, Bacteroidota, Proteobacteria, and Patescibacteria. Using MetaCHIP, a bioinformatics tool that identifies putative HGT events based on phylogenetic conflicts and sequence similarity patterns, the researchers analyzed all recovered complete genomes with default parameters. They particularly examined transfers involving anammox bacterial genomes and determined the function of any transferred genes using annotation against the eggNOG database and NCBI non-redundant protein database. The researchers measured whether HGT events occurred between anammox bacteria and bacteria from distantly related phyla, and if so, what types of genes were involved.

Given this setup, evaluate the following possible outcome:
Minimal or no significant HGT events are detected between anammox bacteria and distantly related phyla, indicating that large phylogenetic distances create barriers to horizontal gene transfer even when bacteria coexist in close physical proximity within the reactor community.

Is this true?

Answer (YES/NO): NO